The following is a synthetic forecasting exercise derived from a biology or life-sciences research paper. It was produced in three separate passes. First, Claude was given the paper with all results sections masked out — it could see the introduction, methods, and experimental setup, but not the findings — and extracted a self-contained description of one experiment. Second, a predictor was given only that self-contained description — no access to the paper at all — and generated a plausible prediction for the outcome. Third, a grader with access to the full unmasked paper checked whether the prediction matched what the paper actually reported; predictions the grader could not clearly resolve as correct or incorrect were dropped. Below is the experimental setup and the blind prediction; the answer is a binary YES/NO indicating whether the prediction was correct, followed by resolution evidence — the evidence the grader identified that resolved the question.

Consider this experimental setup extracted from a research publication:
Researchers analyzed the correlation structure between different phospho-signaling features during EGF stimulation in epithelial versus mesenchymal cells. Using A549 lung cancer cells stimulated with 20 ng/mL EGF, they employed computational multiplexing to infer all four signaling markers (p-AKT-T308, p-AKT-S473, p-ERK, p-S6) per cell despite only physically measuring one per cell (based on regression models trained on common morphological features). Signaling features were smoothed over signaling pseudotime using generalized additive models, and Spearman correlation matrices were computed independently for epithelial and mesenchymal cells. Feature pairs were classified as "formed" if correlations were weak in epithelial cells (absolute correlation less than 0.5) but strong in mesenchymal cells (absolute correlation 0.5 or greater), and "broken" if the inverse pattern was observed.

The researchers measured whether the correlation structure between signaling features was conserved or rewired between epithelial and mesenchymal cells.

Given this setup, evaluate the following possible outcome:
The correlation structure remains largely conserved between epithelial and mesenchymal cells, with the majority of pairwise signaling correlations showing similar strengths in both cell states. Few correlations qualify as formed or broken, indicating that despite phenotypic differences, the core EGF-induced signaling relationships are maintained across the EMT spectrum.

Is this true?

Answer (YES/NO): NO